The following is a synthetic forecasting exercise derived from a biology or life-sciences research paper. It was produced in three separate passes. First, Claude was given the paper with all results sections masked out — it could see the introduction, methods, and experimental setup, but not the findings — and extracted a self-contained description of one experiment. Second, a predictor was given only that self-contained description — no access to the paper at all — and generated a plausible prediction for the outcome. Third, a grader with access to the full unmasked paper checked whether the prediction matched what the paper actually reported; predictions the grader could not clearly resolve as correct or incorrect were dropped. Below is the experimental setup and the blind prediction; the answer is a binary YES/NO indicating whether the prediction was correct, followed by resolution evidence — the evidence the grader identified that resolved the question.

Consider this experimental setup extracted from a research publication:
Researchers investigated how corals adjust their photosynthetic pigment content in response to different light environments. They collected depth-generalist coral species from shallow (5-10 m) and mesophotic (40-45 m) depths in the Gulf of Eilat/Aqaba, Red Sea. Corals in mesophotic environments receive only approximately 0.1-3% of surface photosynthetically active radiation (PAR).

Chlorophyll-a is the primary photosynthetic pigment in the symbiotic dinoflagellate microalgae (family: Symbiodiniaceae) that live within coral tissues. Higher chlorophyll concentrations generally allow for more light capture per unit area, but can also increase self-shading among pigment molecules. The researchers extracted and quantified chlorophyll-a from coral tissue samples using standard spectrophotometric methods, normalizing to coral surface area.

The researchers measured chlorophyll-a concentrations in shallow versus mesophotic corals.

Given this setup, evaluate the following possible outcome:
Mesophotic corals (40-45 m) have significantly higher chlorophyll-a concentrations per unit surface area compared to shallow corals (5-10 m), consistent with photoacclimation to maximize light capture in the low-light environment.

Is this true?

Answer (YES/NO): YES